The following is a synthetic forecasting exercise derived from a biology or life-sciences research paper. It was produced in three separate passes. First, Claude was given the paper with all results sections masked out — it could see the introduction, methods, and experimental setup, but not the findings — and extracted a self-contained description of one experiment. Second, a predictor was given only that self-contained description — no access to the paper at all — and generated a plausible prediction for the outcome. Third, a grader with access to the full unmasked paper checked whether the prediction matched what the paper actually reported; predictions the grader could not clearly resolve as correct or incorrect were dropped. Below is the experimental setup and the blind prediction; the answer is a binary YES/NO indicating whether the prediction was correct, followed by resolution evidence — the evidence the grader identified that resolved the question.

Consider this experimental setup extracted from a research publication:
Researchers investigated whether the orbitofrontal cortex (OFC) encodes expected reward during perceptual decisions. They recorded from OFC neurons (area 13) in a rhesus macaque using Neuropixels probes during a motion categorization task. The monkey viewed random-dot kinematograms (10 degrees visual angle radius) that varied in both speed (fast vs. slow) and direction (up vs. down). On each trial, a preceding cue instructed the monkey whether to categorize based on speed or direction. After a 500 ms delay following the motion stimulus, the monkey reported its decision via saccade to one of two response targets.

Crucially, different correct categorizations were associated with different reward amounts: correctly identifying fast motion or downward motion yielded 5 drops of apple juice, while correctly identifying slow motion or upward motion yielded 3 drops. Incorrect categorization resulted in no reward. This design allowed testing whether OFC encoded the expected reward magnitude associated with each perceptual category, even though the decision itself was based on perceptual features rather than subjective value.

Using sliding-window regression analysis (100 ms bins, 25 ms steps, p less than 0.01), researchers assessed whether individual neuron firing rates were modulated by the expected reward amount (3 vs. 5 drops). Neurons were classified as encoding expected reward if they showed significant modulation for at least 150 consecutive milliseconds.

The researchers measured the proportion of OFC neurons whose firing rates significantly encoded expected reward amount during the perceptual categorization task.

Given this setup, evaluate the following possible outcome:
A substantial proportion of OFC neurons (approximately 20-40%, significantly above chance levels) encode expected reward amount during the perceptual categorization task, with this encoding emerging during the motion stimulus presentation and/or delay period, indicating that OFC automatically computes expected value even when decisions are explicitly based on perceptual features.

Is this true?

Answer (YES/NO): NO